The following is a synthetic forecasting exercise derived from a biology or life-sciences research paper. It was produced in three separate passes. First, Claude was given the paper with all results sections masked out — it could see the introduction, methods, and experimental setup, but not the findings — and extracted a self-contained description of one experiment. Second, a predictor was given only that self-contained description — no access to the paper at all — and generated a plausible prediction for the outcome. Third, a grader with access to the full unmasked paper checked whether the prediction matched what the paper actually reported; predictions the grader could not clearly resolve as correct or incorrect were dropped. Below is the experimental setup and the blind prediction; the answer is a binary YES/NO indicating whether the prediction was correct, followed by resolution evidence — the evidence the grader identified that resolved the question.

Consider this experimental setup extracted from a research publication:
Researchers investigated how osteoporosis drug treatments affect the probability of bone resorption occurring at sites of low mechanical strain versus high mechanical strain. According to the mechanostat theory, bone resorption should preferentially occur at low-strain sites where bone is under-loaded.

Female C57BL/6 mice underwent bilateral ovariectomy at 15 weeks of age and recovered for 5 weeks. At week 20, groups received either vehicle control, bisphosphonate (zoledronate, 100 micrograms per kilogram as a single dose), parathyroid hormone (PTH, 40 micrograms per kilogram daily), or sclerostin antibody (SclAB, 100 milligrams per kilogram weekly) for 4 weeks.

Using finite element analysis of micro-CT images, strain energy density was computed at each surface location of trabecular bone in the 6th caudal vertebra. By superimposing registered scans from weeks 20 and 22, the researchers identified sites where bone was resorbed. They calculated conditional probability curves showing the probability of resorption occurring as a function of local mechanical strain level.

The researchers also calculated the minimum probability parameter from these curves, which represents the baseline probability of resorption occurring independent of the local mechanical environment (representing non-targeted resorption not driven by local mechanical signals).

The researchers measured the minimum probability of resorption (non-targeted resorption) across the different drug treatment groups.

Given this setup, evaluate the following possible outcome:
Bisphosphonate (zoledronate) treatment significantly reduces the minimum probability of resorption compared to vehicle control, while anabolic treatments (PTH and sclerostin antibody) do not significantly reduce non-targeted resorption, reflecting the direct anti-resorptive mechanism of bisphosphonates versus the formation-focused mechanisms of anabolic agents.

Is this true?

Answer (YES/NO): NO